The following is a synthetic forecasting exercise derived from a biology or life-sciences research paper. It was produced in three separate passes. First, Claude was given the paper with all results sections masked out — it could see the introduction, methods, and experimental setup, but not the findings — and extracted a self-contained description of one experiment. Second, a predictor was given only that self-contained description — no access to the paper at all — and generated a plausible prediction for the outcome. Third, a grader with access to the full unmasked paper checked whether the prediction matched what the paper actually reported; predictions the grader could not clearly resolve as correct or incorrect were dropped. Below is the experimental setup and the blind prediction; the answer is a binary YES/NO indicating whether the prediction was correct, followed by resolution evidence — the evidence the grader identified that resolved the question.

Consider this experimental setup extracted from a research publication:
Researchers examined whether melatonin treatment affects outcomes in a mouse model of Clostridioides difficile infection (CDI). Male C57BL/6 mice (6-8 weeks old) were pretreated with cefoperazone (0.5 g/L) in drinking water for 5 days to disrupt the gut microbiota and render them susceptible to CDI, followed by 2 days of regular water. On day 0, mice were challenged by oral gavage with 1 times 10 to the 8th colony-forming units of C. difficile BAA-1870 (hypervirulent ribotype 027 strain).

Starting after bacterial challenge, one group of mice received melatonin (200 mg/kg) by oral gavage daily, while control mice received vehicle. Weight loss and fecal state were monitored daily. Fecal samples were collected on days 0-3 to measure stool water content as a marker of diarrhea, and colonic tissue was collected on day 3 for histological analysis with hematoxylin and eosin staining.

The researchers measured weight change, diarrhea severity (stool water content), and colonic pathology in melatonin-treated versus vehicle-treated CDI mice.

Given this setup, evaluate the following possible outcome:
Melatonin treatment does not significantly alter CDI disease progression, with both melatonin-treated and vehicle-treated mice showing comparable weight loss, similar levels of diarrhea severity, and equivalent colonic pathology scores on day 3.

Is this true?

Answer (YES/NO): NO